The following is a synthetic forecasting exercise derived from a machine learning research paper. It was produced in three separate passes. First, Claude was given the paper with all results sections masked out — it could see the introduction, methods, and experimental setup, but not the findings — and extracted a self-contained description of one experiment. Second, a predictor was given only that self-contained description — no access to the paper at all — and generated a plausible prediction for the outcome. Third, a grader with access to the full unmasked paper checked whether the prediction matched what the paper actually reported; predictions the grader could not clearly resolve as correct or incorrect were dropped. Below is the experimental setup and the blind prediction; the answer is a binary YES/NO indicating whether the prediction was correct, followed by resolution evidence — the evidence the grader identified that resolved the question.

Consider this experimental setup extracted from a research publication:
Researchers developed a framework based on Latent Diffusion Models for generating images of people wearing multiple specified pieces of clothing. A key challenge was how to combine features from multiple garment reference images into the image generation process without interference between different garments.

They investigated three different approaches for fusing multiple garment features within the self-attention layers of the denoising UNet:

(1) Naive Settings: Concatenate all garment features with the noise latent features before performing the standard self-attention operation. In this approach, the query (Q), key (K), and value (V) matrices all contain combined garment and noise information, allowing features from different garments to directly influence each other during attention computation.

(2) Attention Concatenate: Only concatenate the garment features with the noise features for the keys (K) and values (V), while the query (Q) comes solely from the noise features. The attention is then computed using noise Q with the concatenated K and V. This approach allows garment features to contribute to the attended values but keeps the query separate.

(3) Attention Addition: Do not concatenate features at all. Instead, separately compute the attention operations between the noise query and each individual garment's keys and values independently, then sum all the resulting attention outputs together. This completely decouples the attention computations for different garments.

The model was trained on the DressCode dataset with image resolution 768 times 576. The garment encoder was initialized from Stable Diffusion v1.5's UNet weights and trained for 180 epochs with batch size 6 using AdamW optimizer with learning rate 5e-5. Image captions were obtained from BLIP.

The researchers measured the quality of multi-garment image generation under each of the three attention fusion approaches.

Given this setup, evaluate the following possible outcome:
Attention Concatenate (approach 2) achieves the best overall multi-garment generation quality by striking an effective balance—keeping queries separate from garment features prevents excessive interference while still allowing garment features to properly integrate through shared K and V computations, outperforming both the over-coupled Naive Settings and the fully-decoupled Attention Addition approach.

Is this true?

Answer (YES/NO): NO